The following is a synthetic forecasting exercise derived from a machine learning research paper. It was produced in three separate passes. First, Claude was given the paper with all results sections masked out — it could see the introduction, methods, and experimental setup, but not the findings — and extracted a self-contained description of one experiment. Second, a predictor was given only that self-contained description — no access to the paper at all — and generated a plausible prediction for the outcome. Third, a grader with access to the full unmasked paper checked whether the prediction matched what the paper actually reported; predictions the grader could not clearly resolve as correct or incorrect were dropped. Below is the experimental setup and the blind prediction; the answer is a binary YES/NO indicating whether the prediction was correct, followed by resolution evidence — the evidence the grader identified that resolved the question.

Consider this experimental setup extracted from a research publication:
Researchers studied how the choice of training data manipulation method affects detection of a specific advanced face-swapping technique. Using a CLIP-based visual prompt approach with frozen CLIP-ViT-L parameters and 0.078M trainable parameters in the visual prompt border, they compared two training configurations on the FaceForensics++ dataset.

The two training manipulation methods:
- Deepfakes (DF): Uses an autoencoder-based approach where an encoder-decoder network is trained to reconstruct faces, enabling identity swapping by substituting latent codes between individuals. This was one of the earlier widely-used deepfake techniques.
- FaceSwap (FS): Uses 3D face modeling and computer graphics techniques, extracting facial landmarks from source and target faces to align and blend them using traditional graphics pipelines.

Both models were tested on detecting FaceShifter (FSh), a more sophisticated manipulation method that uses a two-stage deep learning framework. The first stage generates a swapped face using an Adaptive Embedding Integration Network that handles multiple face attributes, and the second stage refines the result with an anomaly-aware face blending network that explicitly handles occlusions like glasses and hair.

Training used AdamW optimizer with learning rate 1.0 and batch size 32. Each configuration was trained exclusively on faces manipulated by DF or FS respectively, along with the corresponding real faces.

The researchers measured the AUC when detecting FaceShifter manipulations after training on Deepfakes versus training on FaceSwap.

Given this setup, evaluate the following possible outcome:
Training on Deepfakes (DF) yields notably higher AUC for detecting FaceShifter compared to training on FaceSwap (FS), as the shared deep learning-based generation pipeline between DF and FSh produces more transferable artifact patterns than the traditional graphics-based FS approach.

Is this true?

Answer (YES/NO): NO